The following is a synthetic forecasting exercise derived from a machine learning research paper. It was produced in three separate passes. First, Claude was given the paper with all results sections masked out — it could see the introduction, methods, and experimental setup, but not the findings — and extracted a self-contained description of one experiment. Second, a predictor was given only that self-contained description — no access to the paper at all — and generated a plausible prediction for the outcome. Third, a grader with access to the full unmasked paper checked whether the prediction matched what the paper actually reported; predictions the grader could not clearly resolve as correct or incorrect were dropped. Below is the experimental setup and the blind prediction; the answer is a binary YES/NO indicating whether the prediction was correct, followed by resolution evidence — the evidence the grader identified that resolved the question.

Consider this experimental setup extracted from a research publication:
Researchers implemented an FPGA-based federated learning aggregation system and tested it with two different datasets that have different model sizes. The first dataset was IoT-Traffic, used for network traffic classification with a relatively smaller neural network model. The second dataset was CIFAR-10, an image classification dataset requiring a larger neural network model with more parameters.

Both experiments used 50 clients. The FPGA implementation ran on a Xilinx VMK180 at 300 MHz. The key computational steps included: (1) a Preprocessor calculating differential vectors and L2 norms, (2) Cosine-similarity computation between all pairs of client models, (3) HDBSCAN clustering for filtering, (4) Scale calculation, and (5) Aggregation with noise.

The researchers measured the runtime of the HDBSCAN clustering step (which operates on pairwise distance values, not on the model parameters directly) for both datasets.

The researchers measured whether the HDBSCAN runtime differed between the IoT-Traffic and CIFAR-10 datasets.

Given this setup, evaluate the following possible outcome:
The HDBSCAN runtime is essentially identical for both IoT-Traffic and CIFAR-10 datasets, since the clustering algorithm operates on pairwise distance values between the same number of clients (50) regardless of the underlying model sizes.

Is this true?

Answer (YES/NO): YES